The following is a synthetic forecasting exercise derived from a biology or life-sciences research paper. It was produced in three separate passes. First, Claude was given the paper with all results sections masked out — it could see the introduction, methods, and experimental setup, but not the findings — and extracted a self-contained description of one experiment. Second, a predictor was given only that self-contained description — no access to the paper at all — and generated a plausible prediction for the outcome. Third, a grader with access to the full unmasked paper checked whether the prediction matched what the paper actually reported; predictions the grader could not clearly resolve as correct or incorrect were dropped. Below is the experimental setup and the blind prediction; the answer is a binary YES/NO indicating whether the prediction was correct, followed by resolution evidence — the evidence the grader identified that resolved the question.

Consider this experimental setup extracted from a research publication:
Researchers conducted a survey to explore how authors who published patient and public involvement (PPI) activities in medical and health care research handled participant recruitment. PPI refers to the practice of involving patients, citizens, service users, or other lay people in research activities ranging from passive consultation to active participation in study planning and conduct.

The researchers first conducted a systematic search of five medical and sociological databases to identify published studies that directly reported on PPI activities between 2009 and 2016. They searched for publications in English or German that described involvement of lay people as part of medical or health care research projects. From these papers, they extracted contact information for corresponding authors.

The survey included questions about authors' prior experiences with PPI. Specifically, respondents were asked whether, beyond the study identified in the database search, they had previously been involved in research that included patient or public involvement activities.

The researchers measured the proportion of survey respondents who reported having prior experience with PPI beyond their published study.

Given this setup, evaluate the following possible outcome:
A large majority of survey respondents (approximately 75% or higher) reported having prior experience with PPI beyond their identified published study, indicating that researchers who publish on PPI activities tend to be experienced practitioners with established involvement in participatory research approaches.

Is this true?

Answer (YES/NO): NO